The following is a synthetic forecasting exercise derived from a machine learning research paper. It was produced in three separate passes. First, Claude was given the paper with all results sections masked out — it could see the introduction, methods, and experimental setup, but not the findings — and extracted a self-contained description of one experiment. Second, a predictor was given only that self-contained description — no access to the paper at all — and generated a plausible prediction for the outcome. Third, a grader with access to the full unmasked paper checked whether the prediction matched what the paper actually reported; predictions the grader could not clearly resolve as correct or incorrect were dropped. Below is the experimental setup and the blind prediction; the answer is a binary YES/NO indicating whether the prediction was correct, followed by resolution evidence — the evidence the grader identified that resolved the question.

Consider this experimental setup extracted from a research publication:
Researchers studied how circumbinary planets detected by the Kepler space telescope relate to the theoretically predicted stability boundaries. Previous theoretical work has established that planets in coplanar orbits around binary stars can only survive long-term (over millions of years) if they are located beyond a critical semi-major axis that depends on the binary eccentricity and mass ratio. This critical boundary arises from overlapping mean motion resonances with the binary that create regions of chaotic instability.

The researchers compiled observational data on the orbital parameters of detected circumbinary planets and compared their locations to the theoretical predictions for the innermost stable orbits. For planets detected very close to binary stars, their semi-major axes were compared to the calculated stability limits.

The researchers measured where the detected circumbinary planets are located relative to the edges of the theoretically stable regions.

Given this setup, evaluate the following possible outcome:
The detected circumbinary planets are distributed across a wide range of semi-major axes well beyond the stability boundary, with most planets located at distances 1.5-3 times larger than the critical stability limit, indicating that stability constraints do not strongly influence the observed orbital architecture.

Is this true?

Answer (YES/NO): NO